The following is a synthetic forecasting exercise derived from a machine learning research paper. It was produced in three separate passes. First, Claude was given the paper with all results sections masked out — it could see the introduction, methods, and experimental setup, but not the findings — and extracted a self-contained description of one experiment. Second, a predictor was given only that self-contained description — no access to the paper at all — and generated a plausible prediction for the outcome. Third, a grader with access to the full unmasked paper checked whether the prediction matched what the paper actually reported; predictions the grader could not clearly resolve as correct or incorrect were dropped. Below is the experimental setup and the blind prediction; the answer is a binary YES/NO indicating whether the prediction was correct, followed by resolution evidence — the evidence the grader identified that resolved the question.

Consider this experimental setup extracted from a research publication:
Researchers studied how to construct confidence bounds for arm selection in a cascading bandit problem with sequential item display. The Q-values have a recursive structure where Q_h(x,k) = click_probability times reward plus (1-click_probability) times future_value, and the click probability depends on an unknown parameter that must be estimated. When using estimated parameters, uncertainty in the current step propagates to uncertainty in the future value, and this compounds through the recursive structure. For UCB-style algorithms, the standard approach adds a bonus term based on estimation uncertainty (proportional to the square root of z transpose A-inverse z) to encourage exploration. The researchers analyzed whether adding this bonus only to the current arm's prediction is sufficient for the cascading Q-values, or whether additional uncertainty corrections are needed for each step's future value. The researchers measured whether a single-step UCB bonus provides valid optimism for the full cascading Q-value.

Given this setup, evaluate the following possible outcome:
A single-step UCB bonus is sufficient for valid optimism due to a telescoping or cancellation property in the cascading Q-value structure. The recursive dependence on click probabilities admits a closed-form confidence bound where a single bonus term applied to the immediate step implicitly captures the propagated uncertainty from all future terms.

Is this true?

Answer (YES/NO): NO